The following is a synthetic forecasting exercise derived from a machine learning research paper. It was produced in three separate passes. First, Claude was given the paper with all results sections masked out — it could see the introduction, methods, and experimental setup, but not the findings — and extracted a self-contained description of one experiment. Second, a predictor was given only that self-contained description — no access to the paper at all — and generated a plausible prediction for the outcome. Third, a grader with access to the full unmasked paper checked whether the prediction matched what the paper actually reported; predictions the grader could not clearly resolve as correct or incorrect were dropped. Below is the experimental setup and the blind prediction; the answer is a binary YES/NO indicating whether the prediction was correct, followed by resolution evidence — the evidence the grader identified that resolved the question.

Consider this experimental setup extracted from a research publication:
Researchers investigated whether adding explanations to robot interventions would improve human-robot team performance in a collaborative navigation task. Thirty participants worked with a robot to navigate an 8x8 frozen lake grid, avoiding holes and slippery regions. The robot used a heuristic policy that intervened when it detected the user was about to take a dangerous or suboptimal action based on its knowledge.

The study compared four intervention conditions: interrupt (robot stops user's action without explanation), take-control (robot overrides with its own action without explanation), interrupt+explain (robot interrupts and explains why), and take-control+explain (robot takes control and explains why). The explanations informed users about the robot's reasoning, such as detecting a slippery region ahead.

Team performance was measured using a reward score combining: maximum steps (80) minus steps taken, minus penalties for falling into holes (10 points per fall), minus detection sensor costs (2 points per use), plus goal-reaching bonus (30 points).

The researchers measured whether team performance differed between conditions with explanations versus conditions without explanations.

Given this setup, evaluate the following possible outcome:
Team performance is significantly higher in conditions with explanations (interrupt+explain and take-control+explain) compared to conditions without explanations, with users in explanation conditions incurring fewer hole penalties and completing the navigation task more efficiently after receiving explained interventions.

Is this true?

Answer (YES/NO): NO